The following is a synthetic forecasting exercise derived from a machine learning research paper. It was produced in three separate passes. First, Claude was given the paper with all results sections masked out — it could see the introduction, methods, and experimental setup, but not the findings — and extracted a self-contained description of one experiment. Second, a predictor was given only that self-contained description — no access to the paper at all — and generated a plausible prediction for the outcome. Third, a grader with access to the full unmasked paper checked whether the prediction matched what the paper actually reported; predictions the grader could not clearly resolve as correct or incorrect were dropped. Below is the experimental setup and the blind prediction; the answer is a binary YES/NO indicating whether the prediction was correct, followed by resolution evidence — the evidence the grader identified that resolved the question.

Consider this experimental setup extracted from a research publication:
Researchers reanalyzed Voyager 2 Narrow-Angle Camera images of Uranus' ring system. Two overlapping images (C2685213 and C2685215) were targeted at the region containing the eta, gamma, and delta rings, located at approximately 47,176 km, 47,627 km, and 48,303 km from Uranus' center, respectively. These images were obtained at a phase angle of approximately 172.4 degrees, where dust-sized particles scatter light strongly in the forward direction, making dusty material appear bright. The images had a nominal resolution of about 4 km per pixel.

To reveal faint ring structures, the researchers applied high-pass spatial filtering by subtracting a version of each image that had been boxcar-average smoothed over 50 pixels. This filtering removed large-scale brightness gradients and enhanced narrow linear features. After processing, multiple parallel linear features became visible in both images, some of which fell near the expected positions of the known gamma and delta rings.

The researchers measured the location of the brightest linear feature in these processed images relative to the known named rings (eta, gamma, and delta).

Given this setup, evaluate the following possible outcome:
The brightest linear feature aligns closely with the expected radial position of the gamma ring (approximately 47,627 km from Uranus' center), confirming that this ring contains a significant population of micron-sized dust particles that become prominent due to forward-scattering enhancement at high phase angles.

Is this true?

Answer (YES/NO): NO